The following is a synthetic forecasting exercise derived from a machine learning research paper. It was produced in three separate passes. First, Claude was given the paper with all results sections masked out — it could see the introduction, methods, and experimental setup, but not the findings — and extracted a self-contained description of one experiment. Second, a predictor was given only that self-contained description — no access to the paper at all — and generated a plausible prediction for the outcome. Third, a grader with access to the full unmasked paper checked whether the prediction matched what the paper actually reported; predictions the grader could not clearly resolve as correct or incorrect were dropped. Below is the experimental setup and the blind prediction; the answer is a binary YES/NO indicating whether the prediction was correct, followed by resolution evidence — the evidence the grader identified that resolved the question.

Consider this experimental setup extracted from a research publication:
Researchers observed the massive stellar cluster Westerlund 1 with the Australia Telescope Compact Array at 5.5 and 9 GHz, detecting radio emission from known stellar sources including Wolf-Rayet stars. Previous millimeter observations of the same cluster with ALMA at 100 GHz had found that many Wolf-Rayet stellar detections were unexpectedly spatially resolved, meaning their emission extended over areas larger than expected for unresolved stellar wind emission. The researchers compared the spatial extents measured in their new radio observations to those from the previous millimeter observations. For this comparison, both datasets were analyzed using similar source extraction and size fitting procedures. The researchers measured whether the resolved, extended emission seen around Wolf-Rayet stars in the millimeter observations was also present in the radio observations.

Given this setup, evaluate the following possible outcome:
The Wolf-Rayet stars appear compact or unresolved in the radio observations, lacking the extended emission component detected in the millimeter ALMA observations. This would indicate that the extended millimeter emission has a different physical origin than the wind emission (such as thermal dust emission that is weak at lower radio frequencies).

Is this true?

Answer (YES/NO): NO